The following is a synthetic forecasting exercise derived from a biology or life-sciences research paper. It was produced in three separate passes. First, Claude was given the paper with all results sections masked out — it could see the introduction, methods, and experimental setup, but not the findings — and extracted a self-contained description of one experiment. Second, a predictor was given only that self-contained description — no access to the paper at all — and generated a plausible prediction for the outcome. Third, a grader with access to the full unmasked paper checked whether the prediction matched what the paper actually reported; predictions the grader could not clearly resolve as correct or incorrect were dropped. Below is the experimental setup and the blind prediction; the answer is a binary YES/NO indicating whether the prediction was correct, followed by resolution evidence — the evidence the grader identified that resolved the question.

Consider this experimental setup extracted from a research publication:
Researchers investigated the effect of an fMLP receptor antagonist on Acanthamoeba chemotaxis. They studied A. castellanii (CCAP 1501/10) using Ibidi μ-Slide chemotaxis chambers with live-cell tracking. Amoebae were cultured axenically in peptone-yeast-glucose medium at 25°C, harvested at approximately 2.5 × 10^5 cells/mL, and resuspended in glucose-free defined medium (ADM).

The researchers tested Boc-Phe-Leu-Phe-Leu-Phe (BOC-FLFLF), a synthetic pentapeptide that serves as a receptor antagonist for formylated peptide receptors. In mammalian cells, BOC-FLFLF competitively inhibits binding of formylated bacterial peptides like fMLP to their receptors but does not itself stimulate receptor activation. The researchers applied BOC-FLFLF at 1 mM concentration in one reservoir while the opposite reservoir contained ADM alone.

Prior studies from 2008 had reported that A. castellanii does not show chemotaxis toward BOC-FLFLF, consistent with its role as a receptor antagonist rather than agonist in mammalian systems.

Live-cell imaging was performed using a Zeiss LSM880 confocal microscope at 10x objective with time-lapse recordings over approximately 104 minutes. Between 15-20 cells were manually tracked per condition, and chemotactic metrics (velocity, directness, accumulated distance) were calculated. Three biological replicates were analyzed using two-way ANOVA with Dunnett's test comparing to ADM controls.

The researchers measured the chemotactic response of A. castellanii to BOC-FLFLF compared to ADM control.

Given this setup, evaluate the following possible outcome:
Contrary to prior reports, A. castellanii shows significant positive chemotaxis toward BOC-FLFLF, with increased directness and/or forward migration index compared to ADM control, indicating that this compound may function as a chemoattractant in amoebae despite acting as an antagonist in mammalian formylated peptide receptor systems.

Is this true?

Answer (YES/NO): YES